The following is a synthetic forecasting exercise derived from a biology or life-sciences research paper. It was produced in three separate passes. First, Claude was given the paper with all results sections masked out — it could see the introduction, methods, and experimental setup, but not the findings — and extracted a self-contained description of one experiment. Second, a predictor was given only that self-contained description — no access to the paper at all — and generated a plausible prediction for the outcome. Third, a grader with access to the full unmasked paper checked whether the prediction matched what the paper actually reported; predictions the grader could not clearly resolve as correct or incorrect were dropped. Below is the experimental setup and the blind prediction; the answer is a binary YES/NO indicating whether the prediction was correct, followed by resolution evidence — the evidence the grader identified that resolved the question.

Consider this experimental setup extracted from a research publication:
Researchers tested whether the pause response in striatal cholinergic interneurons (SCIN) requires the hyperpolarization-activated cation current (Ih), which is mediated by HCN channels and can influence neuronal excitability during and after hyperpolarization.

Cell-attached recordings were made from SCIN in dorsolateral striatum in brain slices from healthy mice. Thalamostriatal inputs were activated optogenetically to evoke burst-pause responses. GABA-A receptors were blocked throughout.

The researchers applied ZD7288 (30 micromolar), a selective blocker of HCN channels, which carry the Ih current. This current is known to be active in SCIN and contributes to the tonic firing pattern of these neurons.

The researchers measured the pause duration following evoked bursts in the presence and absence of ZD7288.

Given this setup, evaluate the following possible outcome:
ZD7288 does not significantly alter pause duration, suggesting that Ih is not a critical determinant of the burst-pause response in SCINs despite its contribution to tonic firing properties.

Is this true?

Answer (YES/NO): YES